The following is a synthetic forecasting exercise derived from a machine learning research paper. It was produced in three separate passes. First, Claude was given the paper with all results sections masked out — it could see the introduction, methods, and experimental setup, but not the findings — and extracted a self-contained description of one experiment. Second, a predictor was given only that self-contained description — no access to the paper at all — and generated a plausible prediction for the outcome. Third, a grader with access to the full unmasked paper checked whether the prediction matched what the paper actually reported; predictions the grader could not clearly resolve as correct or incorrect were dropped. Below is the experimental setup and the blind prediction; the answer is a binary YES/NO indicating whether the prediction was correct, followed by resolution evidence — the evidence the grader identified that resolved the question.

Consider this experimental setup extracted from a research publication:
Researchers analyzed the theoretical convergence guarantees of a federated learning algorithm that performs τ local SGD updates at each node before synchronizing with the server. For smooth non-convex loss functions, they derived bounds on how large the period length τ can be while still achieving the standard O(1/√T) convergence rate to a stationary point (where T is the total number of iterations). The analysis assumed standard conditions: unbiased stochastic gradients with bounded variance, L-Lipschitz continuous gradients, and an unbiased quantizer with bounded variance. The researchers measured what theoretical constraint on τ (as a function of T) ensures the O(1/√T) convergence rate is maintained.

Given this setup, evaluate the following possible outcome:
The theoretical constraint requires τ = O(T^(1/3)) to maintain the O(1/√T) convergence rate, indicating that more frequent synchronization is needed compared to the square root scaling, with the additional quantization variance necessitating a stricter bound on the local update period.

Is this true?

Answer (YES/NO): NO